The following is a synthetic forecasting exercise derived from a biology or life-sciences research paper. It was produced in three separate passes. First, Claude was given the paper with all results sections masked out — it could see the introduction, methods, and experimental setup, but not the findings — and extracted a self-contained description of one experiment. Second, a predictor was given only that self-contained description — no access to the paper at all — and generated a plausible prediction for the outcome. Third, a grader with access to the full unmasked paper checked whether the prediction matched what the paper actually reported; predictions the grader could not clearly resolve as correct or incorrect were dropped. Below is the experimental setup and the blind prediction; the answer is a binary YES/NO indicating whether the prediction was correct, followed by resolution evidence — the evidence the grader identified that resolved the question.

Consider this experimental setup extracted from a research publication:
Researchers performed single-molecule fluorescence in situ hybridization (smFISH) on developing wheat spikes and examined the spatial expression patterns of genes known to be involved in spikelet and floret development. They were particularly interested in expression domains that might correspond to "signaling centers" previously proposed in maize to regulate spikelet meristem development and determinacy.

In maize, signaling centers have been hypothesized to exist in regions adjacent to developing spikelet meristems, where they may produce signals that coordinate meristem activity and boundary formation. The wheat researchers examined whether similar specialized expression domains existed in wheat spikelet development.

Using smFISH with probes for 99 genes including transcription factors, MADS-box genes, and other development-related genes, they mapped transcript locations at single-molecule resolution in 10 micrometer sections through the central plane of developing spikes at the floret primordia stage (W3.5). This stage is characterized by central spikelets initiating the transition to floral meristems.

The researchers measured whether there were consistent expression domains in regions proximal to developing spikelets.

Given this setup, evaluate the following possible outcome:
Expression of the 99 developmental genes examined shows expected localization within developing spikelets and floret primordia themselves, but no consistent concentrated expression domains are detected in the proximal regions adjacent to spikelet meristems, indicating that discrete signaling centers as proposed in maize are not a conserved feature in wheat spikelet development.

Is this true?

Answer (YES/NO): NO